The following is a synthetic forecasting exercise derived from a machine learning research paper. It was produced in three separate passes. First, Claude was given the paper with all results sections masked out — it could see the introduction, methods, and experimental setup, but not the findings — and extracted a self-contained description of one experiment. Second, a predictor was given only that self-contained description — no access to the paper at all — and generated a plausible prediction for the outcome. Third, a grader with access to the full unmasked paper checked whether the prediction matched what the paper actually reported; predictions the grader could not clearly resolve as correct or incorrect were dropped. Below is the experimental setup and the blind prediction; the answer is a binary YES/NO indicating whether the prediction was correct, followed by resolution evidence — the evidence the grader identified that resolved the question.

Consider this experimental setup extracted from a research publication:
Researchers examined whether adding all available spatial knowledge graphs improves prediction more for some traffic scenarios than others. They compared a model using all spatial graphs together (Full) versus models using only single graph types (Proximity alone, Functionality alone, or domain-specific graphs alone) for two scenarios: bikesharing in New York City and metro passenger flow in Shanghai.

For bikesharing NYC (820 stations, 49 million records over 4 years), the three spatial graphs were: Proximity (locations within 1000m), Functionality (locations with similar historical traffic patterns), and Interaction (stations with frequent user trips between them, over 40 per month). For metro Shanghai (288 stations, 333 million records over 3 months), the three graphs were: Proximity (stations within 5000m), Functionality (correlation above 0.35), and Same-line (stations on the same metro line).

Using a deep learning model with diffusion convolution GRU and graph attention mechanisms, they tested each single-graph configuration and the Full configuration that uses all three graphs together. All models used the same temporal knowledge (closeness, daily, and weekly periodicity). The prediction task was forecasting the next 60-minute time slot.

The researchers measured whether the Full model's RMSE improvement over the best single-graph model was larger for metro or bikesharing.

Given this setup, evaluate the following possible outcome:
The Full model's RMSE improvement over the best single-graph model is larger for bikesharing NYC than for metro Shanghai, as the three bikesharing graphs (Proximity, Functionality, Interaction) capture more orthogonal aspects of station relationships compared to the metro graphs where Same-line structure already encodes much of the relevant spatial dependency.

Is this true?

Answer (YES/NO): NO